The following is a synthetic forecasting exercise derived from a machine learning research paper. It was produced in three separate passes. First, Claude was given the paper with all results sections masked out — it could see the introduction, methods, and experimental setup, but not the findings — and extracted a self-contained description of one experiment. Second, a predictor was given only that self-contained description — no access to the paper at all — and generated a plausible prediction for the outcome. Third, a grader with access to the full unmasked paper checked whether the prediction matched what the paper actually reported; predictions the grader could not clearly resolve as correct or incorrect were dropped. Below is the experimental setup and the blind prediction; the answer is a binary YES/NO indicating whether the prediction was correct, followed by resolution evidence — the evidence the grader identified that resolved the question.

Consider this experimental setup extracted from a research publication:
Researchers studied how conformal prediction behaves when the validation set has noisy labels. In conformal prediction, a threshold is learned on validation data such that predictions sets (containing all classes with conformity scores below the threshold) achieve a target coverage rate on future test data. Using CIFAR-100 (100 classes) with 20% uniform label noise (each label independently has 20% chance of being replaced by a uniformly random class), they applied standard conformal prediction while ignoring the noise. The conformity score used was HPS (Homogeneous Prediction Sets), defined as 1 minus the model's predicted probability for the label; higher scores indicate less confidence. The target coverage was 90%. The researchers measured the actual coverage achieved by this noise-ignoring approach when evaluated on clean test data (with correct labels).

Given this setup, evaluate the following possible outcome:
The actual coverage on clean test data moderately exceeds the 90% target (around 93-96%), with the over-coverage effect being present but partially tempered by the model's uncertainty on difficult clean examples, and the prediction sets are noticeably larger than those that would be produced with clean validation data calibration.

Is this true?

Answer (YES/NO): NO